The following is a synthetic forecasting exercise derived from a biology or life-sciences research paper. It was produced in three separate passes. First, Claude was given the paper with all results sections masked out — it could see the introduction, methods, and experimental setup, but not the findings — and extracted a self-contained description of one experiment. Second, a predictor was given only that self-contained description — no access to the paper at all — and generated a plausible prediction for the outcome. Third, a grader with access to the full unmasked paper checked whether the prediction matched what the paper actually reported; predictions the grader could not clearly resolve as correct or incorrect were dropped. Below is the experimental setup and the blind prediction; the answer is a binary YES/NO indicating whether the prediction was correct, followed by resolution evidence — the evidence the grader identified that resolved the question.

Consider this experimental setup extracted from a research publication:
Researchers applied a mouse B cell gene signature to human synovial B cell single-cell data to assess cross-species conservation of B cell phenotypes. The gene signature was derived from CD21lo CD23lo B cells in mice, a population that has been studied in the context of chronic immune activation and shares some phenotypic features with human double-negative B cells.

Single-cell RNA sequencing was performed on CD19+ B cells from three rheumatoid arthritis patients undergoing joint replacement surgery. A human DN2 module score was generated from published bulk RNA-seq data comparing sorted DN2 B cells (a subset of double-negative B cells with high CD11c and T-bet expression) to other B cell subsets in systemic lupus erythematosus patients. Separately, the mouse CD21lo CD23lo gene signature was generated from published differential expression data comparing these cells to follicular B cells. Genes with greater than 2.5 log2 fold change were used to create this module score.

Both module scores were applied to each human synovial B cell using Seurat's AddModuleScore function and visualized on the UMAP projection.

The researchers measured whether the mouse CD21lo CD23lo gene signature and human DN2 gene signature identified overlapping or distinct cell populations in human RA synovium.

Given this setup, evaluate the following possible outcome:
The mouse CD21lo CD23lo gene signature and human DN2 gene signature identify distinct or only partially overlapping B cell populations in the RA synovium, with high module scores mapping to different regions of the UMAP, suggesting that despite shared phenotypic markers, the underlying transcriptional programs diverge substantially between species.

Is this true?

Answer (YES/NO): NO